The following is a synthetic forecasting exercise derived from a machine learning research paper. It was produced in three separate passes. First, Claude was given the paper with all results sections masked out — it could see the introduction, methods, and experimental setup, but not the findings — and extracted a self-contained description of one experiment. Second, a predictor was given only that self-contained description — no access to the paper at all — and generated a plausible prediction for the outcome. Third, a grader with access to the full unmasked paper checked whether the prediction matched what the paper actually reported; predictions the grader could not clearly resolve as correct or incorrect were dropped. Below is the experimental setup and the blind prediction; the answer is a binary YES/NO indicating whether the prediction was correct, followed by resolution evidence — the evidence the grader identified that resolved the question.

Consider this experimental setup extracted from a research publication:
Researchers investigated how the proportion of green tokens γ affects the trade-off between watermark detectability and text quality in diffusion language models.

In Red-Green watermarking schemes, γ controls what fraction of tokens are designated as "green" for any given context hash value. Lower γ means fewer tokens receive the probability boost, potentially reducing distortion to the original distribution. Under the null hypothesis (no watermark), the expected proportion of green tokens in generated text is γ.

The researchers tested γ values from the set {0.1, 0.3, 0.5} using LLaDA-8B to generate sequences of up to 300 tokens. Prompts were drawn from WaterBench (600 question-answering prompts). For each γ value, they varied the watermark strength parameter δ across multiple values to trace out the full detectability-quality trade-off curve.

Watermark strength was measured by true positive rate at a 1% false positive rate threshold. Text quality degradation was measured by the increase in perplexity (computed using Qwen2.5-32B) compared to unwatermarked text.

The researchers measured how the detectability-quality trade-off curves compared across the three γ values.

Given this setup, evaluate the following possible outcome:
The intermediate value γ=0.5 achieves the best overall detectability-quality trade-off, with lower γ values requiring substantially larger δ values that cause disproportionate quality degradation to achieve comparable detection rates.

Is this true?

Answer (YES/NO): NO